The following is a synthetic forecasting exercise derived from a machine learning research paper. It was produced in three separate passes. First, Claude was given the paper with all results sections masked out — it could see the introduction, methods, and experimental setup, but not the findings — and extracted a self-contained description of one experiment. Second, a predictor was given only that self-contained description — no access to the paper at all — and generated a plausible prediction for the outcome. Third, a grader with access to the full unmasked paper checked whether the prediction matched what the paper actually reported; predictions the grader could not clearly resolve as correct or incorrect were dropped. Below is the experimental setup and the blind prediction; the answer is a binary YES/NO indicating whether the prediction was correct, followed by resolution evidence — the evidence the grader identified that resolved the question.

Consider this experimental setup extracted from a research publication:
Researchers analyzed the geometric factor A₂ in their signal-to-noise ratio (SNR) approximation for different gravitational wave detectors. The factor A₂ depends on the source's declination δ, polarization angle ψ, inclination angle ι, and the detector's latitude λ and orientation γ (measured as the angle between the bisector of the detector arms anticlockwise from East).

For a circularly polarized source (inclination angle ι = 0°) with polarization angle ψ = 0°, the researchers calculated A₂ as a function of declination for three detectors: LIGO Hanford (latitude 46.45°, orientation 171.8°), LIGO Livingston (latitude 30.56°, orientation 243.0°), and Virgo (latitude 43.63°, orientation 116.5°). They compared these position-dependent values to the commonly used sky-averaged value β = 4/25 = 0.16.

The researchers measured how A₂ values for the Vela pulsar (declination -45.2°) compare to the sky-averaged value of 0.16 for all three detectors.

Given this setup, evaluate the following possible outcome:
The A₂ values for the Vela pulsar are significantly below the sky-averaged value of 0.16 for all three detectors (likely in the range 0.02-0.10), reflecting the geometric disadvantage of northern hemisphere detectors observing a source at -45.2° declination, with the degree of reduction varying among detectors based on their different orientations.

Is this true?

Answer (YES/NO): NO